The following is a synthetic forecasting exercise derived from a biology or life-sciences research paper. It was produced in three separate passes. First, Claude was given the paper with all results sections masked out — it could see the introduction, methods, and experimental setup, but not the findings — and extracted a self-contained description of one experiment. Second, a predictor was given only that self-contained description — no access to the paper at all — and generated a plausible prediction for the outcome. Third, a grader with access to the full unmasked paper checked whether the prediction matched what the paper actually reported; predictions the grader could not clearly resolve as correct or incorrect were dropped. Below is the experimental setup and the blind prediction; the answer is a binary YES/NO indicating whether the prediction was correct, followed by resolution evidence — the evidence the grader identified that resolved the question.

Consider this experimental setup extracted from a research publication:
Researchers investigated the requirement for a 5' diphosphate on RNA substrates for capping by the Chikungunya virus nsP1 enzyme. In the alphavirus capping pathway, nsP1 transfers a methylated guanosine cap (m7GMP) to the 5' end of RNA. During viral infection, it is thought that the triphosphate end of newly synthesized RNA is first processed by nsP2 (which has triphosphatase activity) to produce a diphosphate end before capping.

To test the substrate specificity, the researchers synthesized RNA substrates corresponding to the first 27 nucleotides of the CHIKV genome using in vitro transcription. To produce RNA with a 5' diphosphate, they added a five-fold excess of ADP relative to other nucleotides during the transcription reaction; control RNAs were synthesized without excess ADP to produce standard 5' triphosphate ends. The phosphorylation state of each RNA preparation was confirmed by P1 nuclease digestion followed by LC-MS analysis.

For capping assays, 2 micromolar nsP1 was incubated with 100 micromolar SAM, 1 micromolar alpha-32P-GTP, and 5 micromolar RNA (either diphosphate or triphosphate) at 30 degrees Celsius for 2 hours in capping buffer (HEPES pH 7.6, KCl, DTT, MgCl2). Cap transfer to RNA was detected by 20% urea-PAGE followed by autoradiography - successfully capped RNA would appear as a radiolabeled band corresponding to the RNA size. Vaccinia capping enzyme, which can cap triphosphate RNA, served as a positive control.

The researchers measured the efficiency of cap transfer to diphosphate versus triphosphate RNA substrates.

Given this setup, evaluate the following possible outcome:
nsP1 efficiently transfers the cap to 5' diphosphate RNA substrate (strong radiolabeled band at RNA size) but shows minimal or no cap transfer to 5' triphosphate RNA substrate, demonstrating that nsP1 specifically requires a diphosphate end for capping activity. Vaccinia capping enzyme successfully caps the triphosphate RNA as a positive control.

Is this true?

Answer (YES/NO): NO